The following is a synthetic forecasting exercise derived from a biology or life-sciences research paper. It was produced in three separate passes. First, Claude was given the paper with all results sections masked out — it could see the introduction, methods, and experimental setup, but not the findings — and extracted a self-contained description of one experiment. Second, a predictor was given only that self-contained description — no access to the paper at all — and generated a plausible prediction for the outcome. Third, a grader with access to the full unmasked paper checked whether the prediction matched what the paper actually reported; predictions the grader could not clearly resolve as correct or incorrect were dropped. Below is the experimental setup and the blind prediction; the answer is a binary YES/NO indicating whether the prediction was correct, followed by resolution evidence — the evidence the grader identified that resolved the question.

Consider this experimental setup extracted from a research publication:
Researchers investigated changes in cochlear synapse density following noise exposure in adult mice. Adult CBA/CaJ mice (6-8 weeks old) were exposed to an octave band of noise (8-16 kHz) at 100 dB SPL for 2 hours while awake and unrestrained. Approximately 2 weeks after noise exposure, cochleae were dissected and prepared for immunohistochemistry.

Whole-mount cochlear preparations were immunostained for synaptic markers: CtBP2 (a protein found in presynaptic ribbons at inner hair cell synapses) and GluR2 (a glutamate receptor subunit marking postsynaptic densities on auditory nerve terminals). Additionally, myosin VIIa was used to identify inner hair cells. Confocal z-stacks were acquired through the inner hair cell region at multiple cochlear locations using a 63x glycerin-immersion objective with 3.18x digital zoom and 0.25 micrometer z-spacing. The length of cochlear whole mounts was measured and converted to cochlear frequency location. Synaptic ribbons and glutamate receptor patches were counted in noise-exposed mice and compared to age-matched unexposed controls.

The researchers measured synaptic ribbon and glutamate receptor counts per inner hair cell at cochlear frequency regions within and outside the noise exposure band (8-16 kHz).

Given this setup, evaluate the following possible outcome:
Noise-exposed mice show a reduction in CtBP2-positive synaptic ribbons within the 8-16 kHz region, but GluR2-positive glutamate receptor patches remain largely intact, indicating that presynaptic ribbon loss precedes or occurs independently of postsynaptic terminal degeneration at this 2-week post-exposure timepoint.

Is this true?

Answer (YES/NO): NO